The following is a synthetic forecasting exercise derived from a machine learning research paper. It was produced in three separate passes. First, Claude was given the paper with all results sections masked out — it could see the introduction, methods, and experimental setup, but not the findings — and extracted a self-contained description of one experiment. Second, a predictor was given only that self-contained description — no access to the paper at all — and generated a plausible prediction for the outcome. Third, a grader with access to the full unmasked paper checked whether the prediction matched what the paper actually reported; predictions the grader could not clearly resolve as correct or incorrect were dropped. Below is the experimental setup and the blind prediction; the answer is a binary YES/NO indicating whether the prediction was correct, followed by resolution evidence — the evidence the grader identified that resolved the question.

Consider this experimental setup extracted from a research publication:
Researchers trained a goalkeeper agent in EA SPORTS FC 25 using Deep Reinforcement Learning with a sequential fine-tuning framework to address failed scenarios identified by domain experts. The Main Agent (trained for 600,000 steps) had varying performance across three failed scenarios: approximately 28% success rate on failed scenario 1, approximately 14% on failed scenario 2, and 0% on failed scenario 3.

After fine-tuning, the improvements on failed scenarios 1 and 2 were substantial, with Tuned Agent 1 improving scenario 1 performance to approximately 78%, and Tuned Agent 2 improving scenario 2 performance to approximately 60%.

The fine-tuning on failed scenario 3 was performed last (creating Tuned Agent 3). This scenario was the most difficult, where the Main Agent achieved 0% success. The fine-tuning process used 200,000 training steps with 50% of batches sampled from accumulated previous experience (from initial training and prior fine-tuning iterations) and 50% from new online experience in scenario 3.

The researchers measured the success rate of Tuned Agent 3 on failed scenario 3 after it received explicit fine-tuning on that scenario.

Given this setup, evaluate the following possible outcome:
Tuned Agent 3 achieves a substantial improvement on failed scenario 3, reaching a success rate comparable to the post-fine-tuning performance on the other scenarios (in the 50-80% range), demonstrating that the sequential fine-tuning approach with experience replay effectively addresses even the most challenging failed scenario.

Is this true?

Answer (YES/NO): NO